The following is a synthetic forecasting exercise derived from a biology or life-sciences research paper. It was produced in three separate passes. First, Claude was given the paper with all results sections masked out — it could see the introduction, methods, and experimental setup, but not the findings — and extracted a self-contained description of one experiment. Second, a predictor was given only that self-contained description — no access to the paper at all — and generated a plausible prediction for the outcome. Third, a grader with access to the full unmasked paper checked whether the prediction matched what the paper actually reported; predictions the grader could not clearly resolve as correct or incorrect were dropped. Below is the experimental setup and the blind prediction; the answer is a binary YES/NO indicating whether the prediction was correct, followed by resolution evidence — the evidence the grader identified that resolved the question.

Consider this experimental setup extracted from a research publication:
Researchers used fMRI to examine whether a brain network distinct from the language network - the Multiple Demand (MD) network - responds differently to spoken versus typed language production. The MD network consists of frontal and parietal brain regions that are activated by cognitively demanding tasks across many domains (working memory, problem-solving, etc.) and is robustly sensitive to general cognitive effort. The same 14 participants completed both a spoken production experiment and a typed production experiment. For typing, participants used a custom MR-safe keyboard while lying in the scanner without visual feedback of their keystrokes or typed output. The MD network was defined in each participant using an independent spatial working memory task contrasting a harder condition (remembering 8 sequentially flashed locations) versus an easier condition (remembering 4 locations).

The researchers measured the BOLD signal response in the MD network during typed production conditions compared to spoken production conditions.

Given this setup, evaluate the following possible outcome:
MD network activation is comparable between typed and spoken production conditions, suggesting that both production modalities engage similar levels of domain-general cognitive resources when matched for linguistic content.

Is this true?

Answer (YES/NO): NO